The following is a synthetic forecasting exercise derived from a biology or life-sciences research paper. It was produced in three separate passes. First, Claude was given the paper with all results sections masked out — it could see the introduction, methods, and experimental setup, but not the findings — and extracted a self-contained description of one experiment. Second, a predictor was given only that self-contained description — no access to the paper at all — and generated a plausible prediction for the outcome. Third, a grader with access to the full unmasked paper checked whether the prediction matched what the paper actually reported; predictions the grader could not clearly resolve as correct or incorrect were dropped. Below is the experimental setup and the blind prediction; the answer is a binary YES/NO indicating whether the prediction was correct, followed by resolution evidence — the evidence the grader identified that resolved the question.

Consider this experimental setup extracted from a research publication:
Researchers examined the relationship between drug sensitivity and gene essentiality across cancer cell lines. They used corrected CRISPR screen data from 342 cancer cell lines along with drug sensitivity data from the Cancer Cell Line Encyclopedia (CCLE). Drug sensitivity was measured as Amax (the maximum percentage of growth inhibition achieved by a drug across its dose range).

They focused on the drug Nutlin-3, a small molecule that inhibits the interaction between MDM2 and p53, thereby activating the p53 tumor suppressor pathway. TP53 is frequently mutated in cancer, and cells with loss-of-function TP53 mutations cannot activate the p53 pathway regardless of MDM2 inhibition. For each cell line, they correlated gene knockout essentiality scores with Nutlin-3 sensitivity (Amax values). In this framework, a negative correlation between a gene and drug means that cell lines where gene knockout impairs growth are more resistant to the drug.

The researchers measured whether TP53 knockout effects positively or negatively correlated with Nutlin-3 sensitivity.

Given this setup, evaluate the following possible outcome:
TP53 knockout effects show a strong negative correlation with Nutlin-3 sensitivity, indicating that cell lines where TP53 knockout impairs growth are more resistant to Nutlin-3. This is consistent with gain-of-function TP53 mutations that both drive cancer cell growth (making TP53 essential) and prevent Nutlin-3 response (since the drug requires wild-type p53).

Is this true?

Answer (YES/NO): NO